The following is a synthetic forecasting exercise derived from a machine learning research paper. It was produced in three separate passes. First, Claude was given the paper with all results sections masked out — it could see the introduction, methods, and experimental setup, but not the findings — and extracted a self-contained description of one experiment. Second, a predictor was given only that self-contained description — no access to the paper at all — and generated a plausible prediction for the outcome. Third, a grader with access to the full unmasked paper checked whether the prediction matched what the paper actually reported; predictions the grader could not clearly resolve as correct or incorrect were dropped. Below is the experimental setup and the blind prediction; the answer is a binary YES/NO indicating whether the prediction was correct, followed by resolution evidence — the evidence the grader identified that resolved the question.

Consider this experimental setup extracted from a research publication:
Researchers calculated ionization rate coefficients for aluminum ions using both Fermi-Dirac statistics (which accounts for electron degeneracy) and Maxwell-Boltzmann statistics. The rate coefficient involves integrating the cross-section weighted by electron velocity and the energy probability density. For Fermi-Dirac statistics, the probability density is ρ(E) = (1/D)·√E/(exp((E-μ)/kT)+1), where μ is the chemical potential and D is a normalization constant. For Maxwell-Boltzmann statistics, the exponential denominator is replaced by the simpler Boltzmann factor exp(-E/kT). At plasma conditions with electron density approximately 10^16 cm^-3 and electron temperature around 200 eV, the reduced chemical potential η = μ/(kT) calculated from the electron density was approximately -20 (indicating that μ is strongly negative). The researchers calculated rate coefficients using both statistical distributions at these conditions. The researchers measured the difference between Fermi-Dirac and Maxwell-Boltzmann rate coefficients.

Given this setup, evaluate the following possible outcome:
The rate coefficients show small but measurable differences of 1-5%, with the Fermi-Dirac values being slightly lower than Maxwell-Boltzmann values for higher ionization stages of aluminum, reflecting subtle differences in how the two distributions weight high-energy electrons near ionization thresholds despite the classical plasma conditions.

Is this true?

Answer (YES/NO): NO